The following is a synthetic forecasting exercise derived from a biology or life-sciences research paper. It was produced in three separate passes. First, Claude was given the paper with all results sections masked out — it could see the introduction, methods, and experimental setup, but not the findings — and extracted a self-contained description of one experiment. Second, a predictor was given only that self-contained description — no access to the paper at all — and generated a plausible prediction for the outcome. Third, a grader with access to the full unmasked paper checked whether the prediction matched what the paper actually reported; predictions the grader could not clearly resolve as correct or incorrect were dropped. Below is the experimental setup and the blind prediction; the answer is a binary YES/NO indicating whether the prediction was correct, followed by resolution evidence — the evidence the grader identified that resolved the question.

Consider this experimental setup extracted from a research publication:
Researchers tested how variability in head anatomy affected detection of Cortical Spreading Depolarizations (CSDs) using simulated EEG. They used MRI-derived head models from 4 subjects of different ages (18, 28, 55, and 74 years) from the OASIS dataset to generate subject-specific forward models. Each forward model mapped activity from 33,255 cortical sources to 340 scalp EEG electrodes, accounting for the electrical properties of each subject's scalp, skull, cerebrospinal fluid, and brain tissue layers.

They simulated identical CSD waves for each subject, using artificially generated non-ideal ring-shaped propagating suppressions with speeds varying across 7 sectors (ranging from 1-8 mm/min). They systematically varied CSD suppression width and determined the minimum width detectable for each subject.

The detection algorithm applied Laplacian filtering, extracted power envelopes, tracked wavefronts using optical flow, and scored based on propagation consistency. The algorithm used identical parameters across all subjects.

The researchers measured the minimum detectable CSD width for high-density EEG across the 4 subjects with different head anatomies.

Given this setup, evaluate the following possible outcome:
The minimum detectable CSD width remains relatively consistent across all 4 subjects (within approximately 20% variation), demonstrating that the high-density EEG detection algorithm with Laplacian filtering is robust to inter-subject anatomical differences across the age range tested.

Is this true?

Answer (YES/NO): NO